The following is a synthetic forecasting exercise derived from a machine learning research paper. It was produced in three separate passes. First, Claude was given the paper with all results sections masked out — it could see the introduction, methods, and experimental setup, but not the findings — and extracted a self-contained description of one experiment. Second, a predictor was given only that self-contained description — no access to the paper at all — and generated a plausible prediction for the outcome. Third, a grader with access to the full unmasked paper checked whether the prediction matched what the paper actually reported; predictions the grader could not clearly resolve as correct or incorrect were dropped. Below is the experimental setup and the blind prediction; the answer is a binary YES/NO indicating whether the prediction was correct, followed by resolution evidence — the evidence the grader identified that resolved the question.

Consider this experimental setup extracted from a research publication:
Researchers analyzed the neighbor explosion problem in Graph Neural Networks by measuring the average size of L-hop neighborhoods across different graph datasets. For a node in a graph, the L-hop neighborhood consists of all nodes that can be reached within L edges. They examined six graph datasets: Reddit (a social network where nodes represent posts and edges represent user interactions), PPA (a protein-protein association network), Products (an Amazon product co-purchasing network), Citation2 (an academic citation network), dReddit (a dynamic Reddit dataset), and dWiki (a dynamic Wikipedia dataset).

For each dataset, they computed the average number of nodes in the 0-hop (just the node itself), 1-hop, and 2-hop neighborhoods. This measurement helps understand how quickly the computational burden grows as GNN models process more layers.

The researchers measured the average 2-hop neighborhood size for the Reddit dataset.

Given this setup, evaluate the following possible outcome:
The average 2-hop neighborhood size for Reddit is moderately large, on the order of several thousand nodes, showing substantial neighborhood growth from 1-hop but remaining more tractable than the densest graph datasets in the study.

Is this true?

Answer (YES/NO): NO